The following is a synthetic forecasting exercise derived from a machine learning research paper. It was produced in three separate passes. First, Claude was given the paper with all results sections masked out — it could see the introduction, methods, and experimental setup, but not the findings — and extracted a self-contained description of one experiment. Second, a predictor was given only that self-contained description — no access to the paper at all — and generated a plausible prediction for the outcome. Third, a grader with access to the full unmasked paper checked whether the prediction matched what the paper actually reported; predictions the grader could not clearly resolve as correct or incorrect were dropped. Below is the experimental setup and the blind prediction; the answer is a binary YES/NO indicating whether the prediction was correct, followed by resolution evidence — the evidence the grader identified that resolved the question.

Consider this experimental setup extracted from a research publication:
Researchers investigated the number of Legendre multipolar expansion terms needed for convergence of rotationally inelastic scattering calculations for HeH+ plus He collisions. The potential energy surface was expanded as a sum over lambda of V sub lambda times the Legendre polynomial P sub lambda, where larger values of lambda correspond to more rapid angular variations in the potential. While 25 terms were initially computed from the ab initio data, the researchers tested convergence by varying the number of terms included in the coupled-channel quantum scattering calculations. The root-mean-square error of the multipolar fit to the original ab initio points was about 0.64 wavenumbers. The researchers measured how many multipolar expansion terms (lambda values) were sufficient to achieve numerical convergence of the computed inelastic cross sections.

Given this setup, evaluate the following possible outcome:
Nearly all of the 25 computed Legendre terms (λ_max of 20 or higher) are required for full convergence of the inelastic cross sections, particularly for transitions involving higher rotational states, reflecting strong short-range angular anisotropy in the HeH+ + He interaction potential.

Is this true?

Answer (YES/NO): NO